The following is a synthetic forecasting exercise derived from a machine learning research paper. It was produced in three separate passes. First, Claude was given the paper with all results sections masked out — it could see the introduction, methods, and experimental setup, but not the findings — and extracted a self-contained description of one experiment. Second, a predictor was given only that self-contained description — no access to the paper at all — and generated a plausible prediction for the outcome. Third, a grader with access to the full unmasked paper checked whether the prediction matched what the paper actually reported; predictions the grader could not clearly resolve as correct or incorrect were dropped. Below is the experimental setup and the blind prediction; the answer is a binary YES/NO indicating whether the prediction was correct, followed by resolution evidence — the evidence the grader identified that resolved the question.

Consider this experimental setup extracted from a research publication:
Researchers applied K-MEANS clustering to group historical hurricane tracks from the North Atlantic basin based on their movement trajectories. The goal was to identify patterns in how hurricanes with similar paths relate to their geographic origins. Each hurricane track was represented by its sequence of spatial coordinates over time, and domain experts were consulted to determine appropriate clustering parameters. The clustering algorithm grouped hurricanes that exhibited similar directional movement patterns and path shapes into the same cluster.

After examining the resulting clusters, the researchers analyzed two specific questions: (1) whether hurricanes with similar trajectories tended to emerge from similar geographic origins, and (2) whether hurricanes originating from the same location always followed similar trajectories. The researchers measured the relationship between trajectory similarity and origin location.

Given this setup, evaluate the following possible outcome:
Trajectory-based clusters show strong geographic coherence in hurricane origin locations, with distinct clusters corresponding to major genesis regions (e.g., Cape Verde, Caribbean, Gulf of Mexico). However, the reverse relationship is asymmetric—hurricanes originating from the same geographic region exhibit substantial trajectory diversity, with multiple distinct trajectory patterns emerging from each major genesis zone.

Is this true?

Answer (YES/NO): YES